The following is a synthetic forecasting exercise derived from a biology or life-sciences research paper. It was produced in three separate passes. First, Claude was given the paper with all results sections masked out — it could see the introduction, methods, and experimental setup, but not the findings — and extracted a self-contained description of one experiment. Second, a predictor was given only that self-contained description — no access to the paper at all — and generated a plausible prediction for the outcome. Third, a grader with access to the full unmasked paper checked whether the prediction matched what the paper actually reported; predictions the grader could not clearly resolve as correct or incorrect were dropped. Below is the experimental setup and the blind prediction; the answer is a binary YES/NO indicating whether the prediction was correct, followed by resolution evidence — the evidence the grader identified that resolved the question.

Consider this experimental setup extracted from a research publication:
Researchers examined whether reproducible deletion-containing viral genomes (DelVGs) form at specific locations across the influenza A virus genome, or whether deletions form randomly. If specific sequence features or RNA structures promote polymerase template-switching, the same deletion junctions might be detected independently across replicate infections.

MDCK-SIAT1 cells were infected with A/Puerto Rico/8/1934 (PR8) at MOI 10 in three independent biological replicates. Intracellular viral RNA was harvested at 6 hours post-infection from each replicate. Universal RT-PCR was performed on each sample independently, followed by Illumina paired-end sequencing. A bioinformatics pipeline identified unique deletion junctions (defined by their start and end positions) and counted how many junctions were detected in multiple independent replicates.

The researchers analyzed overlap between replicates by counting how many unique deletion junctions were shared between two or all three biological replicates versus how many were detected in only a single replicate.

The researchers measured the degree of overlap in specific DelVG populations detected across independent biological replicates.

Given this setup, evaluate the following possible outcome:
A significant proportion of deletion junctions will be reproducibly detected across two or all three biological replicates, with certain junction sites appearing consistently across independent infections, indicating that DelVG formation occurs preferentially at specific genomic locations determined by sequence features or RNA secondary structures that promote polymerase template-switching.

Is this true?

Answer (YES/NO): NO